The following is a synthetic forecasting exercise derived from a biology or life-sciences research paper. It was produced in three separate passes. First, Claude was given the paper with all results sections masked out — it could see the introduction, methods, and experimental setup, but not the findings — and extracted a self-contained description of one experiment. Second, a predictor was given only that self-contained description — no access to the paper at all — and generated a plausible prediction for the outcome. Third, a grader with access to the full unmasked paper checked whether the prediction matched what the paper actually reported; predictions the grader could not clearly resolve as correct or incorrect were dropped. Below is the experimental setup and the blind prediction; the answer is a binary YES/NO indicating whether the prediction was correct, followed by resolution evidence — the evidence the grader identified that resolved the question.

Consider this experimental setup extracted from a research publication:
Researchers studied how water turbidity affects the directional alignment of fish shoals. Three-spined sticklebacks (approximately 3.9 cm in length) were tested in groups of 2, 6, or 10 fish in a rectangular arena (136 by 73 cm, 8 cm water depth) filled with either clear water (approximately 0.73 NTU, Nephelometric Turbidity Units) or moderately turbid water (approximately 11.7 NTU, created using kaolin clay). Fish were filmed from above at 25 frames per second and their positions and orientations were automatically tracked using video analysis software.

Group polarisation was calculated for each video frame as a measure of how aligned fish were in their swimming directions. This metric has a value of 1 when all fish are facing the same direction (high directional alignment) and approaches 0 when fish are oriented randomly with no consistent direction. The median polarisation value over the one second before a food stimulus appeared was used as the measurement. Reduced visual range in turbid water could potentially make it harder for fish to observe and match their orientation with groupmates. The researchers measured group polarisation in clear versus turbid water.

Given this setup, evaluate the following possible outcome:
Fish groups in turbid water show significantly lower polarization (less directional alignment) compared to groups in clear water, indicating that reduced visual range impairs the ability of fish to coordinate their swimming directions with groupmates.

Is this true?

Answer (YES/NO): NO